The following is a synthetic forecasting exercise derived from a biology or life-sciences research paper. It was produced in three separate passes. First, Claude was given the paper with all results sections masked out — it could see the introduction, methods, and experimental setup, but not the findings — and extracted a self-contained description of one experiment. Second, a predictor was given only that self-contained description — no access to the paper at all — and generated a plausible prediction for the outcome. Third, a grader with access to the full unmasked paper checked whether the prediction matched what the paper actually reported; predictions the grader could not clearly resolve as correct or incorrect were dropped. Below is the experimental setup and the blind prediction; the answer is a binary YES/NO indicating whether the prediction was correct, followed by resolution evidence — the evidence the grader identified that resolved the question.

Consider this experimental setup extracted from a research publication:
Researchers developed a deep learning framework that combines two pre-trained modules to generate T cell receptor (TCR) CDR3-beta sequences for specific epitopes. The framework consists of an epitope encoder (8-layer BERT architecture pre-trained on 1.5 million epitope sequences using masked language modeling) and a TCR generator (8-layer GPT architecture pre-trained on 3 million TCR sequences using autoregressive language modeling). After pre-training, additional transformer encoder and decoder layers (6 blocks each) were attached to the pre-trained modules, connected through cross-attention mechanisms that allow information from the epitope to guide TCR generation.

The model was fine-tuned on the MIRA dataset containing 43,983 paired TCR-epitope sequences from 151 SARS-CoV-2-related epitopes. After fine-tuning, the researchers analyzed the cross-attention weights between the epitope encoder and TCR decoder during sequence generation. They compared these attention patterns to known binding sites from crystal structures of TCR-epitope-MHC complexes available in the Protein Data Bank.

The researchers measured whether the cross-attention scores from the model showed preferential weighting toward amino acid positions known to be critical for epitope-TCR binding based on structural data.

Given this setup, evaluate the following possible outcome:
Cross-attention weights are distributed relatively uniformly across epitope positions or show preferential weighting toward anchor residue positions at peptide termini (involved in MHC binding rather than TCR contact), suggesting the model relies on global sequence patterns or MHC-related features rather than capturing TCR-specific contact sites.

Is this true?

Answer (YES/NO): NO